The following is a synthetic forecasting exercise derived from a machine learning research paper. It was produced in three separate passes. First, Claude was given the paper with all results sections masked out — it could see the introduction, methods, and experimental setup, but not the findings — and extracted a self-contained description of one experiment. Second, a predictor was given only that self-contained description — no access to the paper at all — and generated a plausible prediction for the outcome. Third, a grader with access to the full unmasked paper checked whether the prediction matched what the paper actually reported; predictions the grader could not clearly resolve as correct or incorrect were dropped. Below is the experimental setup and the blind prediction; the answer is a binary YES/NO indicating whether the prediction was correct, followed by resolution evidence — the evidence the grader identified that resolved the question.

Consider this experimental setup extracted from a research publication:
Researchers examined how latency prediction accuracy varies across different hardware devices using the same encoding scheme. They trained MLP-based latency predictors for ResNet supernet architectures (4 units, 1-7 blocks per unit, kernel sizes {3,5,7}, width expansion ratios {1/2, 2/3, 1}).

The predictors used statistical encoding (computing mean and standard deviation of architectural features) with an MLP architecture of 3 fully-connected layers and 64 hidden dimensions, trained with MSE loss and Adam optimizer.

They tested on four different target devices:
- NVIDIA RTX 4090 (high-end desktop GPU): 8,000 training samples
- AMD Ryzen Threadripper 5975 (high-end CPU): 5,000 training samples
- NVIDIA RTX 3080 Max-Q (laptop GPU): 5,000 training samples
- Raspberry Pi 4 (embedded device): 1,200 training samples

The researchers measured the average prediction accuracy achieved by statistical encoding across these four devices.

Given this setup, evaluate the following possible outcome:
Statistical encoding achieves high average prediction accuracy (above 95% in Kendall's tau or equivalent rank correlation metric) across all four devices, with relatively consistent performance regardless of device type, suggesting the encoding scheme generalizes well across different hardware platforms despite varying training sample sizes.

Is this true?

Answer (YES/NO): NO